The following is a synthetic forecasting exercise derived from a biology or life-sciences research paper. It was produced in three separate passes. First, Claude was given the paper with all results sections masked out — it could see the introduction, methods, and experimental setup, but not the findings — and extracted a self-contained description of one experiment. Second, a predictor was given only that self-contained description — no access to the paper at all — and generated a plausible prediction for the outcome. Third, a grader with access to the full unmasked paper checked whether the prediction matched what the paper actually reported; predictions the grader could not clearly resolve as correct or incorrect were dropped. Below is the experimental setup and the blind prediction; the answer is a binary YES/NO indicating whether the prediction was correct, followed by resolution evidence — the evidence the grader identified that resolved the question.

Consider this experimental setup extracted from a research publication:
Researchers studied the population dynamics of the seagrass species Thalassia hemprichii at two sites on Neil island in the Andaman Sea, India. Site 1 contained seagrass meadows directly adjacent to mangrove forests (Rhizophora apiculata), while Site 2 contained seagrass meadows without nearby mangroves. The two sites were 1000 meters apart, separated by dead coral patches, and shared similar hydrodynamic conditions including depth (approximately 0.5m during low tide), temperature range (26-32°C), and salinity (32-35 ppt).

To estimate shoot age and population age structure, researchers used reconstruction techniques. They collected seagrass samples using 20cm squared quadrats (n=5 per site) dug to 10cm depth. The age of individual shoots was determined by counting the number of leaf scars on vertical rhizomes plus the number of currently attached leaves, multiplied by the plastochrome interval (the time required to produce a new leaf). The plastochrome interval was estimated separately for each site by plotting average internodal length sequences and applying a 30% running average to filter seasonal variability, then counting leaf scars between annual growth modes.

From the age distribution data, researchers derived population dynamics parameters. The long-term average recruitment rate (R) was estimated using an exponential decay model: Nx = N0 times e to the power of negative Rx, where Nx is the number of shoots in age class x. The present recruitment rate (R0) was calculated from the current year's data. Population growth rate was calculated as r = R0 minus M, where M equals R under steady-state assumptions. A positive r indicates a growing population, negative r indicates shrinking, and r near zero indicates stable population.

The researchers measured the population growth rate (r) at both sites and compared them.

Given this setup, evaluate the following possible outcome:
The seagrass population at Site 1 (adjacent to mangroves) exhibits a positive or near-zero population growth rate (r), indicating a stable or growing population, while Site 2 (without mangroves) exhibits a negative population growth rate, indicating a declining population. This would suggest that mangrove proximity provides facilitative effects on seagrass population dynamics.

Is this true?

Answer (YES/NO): NO